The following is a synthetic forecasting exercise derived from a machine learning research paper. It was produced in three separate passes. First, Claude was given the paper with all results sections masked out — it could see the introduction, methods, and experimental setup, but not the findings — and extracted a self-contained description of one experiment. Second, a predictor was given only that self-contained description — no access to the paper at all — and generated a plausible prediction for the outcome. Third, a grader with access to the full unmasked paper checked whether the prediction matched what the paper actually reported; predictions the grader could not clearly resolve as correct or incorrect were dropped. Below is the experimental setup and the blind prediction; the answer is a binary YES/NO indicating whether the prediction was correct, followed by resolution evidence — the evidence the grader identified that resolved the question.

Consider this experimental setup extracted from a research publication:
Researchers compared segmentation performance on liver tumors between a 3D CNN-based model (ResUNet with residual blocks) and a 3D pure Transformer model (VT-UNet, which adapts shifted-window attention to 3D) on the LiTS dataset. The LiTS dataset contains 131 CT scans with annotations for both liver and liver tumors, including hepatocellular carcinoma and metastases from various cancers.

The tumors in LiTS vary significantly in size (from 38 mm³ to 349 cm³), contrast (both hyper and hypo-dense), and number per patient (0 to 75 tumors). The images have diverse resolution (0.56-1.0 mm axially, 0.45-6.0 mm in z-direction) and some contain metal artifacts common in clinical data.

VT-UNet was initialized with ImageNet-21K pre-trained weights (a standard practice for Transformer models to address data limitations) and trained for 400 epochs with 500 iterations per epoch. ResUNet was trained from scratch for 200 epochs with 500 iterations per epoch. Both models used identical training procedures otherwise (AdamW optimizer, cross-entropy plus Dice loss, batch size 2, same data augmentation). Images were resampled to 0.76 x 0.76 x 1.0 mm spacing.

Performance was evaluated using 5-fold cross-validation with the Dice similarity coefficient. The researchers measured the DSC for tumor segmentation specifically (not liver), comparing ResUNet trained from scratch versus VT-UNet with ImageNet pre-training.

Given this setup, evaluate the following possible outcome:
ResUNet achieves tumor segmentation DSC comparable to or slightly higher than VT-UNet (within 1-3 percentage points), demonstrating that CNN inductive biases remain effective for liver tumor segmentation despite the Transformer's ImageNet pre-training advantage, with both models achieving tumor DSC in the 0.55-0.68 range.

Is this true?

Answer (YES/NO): NO